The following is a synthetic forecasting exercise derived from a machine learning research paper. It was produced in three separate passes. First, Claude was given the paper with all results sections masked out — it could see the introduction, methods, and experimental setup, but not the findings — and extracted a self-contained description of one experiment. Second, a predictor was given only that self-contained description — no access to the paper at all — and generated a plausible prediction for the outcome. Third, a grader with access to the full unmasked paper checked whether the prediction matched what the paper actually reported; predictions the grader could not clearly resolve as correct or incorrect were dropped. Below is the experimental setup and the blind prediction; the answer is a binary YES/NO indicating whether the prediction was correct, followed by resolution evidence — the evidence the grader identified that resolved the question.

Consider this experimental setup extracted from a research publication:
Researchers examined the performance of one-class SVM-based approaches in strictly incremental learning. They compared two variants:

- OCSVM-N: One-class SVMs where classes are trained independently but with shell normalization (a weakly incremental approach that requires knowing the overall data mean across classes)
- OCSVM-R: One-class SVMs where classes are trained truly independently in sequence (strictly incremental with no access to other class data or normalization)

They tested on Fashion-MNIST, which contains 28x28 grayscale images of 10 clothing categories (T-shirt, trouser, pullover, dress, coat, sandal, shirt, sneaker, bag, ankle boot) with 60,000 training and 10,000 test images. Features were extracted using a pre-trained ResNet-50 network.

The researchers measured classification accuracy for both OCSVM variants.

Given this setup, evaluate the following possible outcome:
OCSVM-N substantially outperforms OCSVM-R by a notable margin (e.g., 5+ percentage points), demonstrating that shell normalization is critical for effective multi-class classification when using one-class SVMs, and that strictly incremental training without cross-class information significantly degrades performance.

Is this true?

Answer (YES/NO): YES